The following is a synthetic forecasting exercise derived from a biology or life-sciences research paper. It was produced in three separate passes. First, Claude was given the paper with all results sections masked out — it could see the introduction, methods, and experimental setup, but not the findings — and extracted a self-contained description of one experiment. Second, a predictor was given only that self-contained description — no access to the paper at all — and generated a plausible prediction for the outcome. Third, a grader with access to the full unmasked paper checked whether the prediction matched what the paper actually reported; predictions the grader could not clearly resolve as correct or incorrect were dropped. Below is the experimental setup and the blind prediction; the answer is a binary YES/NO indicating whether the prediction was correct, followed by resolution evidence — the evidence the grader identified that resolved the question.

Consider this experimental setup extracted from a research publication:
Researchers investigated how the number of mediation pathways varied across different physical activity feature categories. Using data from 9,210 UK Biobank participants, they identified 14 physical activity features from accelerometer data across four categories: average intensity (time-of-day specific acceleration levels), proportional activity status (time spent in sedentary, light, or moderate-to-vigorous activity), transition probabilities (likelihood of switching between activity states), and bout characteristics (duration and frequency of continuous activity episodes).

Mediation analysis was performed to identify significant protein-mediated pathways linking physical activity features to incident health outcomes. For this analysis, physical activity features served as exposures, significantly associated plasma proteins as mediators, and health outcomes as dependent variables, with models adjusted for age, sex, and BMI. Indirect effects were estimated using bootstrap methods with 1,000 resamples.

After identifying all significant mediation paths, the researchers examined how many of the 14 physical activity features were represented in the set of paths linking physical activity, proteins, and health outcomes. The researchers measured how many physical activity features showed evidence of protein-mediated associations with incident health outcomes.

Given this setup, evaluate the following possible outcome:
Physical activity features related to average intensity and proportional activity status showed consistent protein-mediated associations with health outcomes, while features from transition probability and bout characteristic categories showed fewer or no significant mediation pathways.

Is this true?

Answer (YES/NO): NO